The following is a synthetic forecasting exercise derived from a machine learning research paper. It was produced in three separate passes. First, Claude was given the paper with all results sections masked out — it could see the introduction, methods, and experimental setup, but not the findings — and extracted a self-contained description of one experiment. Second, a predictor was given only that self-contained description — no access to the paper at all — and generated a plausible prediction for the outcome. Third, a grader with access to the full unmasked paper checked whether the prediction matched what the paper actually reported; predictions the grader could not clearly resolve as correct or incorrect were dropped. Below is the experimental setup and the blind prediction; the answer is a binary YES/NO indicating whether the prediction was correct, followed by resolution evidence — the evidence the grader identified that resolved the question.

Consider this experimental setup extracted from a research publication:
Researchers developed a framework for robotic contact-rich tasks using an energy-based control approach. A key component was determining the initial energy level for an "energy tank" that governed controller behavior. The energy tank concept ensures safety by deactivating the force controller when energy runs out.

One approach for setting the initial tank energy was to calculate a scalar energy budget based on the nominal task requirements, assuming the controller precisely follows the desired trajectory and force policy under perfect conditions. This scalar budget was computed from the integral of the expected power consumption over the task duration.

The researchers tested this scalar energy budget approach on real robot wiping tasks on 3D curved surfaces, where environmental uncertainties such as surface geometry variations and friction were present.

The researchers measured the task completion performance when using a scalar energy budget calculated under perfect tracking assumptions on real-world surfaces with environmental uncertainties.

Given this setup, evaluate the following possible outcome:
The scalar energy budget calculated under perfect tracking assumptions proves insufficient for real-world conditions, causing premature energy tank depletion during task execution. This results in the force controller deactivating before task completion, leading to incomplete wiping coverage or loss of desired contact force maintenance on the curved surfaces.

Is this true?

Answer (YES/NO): YES